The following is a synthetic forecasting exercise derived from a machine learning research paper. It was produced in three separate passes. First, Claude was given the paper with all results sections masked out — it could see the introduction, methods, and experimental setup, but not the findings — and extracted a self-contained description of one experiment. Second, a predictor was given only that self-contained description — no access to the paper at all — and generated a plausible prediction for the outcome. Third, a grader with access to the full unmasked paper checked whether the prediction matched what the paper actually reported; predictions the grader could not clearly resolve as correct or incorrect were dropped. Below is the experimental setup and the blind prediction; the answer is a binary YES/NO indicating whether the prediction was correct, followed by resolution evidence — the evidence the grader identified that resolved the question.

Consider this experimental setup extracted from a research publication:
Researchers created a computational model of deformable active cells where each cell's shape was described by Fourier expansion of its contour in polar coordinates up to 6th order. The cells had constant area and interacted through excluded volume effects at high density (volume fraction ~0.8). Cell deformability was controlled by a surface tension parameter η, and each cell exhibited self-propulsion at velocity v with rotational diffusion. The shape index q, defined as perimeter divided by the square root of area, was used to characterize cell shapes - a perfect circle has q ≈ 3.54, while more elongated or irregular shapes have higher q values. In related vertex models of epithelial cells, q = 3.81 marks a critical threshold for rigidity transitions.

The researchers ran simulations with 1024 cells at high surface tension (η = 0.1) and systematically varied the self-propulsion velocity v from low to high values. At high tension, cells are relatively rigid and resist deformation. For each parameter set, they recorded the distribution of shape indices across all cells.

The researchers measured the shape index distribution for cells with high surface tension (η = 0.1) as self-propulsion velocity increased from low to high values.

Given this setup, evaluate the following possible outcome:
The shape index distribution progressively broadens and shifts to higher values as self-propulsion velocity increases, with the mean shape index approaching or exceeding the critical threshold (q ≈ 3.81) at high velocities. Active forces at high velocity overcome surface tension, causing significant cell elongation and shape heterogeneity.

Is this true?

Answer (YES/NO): NO